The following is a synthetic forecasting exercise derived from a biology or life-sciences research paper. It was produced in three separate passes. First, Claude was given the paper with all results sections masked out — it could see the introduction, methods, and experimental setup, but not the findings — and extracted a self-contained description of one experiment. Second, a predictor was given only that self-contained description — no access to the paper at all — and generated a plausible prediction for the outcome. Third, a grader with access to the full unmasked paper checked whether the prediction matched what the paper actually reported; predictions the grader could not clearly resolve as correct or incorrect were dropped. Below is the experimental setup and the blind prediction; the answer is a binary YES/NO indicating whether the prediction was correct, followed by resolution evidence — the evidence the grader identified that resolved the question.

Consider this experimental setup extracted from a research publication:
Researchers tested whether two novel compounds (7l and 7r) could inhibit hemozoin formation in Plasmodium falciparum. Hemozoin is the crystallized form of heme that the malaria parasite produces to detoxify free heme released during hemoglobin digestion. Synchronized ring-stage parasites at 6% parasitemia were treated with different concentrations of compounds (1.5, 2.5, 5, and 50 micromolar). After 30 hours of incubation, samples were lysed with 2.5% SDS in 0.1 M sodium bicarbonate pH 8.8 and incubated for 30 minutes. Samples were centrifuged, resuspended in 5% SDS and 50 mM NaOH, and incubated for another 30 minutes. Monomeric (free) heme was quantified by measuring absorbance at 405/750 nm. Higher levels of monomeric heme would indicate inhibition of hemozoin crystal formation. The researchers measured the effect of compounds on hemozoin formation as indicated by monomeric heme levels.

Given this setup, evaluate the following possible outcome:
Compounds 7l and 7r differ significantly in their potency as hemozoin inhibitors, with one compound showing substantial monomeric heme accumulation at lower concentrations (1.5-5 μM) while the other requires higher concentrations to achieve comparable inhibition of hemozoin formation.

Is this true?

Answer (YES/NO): NO